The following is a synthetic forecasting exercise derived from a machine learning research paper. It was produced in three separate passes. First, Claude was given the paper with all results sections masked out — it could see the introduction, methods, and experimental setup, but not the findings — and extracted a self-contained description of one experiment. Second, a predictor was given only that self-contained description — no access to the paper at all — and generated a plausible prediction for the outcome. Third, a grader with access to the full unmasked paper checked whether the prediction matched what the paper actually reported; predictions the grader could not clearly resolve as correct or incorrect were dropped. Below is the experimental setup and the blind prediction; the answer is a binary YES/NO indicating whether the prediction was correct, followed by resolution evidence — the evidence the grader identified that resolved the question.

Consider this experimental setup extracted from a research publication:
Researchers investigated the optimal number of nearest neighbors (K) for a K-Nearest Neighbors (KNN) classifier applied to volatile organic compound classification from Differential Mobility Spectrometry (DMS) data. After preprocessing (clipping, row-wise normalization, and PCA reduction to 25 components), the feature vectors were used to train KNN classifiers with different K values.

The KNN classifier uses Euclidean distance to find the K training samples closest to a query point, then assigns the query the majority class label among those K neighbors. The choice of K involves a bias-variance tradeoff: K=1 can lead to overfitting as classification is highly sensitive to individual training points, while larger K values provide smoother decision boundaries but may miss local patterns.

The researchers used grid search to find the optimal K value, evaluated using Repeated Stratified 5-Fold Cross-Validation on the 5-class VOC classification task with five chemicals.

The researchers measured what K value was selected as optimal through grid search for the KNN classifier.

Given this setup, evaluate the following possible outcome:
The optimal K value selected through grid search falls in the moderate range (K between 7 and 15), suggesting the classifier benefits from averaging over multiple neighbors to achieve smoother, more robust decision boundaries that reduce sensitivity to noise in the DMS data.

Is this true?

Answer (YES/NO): NO